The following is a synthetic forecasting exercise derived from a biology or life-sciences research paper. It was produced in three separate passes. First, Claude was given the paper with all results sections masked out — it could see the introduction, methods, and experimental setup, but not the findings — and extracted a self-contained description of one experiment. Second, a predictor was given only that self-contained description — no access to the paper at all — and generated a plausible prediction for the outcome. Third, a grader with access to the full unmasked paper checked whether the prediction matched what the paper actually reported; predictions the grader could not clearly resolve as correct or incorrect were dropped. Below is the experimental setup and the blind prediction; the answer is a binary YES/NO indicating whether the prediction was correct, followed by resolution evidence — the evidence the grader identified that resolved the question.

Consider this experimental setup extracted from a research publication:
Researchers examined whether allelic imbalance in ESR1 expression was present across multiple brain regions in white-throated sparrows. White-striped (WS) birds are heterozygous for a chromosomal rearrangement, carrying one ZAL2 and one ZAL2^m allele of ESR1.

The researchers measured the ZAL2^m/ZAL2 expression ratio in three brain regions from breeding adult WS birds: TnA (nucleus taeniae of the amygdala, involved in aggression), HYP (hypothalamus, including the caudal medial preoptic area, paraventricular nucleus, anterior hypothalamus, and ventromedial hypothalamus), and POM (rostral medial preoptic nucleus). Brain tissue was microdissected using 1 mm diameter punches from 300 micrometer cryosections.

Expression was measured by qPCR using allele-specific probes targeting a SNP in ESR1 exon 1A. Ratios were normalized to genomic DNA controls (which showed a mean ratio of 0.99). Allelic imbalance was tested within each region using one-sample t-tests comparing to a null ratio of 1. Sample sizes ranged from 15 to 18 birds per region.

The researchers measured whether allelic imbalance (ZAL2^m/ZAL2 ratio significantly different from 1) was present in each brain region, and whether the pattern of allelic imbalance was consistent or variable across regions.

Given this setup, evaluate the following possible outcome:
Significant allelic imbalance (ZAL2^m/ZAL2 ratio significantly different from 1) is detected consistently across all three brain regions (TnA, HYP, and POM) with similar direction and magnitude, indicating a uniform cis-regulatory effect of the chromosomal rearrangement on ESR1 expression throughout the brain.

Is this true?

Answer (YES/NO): NO